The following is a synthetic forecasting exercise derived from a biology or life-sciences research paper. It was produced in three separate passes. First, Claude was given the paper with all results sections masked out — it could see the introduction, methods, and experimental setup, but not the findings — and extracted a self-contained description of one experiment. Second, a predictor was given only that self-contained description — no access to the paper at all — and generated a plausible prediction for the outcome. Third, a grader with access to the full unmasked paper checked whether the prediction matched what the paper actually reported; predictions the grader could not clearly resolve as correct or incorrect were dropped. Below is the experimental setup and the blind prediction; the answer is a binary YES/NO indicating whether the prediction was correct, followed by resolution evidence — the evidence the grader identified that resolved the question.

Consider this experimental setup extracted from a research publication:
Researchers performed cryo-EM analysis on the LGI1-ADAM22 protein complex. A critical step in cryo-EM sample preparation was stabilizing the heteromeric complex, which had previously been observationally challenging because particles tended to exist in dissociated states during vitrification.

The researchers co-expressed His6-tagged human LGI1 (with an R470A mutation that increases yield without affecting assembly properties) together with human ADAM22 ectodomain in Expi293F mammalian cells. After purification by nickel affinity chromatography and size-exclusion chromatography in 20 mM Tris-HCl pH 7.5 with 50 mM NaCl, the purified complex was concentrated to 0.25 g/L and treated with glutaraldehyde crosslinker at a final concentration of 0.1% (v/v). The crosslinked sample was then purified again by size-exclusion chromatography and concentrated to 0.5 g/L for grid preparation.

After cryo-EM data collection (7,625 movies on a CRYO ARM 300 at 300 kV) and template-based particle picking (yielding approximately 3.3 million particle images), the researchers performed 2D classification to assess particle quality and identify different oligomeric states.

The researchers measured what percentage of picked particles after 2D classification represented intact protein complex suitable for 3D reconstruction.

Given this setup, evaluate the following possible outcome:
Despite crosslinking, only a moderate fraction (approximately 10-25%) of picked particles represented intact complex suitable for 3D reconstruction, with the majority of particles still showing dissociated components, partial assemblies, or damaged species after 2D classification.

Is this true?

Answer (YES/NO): YES